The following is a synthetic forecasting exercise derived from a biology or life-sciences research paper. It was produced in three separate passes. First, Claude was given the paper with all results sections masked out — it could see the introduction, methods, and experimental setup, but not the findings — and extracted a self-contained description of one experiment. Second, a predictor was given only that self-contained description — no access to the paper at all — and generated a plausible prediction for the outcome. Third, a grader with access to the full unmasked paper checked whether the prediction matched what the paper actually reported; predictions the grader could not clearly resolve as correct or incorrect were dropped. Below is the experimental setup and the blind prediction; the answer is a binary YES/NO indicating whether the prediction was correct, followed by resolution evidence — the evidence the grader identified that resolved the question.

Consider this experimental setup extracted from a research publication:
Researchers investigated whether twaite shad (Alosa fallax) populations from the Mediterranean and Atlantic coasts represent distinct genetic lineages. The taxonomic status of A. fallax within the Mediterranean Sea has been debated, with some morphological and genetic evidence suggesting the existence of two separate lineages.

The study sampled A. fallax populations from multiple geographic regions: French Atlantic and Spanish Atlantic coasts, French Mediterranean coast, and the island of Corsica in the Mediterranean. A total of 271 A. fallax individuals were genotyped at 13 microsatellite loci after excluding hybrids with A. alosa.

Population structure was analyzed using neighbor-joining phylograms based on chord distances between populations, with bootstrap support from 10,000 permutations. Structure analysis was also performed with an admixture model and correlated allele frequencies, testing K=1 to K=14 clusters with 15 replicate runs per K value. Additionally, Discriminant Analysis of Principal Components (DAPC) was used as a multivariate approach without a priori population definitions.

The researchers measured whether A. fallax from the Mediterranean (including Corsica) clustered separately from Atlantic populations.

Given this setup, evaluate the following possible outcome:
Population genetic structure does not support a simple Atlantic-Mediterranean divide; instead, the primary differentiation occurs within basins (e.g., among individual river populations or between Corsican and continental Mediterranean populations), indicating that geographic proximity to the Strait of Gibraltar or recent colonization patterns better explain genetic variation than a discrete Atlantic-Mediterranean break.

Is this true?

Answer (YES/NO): NO